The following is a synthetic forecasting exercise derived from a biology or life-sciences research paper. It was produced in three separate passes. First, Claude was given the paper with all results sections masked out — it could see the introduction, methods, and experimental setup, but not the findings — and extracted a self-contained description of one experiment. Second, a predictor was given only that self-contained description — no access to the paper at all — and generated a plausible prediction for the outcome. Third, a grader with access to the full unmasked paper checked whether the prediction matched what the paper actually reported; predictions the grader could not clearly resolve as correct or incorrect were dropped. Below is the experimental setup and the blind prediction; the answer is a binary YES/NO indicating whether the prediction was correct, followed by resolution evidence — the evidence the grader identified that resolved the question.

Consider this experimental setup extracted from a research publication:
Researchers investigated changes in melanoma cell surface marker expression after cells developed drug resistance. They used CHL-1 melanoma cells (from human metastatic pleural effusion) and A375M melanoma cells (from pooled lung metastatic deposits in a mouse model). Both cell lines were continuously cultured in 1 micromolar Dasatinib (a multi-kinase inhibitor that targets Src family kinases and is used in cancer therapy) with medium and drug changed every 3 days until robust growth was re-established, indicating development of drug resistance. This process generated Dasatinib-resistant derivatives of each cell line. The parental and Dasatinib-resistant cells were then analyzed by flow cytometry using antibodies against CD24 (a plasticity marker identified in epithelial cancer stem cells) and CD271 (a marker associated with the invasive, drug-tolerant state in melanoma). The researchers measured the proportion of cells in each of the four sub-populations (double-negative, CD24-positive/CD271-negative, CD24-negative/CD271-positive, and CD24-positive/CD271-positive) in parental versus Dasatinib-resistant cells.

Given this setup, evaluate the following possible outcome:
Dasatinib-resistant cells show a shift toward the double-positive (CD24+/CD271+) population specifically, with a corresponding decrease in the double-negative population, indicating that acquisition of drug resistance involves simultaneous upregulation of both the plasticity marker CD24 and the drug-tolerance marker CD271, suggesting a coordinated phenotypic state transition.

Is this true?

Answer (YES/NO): NO